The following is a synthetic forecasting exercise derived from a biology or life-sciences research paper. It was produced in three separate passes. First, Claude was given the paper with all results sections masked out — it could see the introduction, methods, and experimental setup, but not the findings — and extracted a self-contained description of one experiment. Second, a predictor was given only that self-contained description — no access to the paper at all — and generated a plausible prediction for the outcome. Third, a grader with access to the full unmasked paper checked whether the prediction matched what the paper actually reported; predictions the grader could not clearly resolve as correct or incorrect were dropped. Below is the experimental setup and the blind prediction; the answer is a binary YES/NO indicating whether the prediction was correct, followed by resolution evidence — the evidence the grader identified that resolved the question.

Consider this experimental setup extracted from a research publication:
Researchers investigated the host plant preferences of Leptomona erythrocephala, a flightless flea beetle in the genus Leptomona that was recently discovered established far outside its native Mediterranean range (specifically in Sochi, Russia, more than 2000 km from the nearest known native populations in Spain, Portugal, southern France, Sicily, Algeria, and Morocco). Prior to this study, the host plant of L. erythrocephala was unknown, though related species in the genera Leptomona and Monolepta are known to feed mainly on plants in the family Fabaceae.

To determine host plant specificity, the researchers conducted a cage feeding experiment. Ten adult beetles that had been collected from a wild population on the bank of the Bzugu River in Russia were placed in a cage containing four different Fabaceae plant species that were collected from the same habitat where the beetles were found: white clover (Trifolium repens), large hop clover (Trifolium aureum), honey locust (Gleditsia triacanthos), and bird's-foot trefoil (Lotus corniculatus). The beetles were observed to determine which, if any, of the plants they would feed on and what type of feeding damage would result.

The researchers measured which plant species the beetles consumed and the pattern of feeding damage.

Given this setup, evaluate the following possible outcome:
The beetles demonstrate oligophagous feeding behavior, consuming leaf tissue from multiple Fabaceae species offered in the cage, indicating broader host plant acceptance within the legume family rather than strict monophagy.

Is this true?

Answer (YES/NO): NO